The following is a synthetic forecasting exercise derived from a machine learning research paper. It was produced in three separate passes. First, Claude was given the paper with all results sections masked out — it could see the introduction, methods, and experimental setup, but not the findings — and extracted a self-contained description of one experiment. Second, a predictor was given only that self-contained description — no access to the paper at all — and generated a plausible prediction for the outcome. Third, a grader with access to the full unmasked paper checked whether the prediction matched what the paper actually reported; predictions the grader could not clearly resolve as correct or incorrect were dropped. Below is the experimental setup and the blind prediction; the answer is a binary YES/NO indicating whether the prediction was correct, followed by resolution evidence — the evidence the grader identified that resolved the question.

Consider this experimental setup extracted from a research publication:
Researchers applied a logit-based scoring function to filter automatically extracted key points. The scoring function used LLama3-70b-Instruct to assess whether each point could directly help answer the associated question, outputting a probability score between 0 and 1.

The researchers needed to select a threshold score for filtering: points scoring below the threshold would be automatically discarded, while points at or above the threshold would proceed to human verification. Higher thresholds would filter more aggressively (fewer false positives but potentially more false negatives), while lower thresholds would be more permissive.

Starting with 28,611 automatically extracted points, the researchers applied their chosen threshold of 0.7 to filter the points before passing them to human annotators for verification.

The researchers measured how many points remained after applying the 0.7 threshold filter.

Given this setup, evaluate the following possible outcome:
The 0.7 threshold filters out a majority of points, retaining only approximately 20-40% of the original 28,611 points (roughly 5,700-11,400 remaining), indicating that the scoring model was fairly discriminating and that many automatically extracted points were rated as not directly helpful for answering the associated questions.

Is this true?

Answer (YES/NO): YES